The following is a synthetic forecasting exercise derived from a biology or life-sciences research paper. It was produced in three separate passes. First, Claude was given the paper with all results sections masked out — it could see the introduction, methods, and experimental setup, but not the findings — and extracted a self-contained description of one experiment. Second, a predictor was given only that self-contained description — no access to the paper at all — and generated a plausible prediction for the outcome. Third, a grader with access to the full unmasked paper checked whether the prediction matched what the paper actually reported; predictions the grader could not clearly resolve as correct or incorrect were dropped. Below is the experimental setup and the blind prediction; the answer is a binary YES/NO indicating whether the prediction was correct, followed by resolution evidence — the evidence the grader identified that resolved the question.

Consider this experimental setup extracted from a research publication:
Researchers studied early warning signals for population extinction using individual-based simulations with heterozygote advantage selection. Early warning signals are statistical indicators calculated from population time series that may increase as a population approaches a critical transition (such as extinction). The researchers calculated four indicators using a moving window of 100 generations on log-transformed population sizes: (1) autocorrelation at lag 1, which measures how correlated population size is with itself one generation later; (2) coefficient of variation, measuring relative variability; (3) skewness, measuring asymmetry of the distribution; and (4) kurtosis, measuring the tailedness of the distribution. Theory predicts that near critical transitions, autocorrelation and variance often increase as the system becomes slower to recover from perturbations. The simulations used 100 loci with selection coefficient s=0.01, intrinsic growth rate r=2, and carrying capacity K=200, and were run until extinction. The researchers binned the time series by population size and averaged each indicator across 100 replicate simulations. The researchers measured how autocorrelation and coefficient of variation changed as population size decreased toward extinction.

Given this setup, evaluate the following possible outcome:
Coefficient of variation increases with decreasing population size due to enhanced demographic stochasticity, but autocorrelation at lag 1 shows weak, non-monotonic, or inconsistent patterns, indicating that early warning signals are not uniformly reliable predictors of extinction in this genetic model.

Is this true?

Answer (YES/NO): YES